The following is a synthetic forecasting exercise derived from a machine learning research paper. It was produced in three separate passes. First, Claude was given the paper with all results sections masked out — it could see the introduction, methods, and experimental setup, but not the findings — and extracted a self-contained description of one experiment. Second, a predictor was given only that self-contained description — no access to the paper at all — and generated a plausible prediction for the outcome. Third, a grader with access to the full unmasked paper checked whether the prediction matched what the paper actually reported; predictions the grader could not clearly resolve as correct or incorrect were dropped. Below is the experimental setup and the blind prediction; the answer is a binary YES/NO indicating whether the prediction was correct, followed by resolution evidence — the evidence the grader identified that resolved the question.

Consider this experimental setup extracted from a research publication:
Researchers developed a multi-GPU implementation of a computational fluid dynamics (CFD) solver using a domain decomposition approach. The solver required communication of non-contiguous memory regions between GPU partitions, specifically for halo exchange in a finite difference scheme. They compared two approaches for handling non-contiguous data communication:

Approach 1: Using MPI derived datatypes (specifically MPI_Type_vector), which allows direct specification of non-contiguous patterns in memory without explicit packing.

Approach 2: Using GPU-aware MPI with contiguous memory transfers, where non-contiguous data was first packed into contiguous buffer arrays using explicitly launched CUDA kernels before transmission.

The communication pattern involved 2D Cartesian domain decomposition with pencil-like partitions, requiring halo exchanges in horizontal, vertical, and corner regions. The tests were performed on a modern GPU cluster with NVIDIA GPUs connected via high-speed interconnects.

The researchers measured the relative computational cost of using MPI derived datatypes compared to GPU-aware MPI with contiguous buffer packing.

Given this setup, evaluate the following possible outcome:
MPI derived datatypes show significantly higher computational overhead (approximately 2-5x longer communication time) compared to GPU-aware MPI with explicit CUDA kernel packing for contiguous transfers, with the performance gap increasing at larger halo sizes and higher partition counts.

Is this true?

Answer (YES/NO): NO